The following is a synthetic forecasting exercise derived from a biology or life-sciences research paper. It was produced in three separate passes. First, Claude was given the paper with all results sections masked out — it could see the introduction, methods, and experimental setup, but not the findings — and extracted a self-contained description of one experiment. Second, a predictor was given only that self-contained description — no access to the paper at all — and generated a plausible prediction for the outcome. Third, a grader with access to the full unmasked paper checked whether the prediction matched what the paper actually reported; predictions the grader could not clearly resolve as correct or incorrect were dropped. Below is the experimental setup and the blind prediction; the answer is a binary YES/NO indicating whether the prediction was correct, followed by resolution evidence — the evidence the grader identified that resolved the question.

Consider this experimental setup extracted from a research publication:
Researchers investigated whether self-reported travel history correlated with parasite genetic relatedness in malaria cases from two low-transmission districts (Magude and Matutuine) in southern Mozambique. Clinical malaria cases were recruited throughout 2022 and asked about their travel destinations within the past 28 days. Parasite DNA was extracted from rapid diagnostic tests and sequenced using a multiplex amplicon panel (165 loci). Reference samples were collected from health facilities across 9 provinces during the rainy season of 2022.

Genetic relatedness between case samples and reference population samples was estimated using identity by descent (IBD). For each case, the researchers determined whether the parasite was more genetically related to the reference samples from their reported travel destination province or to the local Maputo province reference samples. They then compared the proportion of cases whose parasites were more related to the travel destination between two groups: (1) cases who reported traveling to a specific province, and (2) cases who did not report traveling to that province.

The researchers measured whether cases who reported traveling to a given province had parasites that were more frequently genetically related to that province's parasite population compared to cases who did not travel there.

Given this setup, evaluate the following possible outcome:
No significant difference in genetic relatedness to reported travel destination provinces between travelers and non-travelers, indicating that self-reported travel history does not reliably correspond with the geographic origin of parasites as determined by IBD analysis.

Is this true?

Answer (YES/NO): NO